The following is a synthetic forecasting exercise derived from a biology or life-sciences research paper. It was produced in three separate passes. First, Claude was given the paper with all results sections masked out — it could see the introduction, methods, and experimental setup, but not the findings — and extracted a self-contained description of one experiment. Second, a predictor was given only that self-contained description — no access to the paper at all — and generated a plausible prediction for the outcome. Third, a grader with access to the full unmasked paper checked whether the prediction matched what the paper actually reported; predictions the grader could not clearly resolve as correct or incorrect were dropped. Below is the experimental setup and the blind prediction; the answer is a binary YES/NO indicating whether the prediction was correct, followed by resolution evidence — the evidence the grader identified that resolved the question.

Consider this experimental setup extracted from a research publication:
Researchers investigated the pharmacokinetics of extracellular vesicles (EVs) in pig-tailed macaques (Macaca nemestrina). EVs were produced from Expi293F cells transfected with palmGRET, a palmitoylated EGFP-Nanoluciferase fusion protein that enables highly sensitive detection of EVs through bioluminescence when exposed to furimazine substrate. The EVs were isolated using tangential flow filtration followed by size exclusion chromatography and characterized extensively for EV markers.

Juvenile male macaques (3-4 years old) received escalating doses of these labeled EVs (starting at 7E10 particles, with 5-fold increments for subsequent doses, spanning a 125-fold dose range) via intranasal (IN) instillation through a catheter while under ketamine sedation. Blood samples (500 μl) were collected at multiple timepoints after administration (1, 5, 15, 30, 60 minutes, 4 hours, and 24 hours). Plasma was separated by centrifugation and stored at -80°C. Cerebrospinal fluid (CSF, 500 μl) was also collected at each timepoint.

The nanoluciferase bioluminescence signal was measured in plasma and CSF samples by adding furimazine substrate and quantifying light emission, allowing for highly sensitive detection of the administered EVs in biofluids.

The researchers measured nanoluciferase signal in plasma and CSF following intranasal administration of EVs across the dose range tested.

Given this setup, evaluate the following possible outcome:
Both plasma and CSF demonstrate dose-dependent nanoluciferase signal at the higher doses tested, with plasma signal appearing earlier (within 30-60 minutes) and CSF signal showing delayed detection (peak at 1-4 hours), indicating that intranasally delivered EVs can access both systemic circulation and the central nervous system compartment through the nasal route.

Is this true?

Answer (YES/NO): NO